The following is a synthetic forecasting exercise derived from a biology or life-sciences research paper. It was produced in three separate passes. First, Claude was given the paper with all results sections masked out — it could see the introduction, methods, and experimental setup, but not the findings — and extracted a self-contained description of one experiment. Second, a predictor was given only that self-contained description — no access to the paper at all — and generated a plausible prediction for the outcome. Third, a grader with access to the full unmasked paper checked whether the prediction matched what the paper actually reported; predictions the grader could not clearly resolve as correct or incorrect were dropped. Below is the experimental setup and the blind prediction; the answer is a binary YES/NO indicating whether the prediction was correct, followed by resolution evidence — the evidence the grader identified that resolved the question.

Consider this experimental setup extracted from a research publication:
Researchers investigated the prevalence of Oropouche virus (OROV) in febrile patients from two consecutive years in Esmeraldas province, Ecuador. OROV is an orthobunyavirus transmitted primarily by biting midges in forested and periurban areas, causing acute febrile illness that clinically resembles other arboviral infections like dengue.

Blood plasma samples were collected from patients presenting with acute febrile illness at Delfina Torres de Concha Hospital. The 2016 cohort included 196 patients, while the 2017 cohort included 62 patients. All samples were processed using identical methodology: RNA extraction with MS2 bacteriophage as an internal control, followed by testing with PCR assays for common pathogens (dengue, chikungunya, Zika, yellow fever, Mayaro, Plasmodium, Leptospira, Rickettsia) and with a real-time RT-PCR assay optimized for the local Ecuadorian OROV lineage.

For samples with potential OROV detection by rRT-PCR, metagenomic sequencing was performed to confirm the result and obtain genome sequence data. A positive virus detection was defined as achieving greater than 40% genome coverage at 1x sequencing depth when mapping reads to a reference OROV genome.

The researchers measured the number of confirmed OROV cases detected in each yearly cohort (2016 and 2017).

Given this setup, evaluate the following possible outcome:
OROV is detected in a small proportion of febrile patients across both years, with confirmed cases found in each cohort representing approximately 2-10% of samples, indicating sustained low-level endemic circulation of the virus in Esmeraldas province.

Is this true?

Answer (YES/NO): NO